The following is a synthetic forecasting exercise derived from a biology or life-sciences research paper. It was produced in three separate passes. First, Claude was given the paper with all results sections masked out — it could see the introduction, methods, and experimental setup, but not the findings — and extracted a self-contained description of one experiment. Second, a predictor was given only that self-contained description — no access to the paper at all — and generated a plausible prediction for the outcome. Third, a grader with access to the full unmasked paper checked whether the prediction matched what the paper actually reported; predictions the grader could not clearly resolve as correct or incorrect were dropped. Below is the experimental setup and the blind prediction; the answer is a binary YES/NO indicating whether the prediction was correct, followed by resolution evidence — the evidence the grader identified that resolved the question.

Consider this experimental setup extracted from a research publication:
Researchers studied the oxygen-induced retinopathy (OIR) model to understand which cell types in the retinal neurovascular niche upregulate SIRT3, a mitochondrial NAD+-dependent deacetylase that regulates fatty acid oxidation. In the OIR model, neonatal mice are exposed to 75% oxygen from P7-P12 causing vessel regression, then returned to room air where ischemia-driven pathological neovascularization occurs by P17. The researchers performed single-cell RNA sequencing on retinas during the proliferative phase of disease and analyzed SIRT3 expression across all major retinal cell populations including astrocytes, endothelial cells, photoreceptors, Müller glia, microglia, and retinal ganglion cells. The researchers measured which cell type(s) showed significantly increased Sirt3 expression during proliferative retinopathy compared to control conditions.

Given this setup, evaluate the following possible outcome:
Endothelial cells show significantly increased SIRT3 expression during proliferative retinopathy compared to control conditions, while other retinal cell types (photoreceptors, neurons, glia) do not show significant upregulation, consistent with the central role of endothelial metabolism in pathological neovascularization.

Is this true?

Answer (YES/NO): NO